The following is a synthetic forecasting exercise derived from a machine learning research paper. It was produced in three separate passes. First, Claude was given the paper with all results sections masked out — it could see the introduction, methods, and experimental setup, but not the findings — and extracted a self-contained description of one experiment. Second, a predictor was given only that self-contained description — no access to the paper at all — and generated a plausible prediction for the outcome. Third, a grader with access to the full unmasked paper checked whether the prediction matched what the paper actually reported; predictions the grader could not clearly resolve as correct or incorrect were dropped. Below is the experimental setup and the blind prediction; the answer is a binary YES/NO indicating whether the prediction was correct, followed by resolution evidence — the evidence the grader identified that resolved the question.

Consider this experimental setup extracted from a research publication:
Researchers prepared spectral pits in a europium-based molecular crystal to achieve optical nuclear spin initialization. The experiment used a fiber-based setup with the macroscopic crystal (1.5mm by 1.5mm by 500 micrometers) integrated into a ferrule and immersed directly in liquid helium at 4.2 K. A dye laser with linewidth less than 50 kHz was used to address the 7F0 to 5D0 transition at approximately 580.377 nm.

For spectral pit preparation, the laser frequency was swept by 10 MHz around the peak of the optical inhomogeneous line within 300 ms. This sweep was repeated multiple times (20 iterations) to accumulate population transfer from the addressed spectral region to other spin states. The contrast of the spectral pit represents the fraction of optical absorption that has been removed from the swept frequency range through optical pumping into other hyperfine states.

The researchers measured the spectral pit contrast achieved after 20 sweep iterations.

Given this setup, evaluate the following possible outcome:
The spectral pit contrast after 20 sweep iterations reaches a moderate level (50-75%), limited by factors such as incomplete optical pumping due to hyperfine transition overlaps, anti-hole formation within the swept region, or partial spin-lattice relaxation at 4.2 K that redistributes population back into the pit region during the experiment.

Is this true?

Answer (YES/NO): YES